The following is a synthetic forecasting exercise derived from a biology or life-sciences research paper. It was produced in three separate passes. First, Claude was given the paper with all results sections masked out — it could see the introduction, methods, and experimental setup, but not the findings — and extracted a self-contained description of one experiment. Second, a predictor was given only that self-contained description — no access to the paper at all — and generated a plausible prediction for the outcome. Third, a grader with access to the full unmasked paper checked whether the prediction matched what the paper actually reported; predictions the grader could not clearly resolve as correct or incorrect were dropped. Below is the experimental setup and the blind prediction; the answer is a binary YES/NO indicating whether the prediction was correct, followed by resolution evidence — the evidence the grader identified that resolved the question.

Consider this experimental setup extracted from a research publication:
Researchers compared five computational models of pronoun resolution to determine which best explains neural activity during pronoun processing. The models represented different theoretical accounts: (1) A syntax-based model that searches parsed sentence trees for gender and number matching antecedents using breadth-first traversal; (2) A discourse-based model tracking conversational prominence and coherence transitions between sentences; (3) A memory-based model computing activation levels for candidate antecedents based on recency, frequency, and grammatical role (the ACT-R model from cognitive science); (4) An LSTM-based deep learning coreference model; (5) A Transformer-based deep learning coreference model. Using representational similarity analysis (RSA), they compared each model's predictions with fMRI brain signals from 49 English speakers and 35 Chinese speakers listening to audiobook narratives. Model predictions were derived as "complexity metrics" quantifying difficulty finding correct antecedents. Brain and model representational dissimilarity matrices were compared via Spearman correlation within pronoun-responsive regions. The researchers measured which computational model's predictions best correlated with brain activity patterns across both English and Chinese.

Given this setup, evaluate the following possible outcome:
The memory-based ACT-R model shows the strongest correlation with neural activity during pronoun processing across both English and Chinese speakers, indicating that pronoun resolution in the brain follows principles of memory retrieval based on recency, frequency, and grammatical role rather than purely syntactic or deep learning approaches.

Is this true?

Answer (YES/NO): YES